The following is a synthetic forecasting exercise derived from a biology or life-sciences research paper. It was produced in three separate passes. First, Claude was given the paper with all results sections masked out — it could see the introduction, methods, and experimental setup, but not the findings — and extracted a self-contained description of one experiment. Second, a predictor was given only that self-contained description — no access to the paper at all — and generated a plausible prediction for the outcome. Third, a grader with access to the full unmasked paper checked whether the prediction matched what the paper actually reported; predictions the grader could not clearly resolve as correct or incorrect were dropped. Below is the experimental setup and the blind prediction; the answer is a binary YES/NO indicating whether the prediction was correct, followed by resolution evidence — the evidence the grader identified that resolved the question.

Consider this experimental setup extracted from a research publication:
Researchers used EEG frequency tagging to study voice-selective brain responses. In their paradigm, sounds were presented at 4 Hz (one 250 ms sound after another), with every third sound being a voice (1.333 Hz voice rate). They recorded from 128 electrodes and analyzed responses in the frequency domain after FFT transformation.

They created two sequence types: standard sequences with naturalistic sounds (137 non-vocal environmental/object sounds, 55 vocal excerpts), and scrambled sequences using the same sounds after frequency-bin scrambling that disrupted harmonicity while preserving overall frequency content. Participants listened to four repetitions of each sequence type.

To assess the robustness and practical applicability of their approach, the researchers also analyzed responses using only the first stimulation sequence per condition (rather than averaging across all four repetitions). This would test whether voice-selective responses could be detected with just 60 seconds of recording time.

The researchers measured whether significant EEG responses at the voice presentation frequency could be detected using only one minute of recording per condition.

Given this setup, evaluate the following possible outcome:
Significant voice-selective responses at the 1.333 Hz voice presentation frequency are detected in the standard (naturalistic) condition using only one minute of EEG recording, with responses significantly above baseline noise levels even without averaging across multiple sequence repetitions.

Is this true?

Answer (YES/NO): YES